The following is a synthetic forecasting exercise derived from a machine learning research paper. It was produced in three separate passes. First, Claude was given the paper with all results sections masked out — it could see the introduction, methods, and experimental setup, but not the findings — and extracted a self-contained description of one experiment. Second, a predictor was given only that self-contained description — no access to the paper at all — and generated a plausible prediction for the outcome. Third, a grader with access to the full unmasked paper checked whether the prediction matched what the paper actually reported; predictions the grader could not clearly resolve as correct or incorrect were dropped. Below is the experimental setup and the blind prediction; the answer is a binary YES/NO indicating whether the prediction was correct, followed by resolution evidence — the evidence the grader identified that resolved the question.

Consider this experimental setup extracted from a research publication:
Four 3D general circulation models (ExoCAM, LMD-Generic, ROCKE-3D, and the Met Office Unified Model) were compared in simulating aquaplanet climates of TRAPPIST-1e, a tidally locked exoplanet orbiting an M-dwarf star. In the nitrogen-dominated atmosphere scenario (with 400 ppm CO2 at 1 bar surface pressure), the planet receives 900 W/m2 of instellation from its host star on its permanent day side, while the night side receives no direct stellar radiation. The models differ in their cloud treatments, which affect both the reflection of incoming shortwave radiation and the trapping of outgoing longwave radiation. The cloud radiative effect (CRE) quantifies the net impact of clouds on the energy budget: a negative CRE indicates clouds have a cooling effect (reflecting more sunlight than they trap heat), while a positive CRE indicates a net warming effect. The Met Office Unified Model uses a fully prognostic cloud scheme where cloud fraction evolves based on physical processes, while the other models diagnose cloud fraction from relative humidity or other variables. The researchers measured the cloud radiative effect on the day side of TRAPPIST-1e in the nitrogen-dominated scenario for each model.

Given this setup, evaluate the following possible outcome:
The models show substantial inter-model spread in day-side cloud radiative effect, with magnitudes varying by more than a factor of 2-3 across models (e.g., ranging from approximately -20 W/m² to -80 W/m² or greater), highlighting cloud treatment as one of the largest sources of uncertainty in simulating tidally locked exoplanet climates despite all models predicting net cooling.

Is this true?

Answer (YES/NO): NO